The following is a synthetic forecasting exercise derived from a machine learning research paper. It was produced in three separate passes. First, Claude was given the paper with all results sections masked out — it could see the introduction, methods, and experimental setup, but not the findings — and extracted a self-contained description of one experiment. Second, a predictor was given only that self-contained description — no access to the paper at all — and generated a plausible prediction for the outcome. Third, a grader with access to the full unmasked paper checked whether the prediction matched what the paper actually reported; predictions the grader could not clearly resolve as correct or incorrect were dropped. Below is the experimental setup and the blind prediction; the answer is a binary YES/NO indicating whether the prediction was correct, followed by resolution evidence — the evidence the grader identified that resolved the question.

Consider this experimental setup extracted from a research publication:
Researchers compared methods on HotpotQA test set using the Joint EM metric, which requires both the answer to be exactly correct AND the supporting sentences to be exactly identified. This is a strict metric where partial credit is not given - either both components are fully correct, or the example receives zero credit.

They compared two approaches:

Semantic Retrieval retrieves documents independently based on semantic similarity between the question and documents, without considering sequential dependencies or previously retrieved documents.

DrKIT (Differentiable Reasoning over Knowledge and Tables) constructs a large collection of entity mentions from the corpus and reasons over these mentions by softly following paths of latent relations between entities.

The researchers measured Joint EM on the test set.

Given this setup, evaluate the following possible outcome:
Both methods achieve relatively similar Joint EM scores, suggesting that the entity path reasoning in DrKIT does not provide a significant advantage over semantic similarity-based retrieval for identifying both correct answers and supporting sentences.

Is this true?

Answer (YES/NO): YES